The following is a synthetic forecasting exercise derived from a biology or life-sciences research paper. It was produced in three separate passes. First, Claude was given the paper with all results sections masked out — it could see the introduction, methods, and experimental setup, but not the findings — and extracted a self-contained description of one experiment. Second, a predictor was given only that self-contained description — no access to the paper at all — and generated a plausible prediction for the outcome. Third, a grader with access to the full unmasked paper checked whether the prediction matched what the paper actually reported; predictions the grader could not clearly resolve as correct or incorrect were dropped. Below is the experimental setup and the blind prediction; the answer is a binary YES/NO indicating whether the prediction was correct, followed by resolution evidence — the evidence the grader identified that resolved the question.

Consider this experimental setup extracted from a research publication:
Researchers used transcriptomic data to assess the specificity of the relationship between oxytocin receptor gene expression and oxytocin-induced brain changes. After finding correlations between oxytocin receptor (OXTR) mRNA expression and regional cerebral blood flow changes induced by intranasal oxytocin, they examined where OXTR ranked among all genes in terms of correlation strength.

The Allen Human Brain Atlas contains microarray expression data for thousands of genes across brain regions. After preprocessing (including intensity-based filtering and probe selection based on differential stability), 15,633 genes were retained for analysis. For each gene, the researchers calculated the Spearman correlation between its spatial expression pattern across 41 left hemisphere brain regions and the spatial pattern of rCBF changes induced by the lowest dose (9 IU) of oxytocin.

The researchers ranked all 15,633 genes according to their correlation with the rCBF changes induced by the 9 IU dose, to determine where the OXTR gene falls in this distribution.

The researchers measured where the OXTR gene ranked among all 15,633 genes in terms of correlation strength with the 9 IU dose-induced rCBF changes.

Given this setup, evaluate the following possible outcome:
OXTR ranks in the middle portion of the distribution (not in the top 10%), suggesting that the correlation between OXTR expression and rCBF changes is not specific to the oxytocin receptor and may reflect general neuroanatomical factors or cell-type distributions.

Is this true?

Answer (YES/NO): NO